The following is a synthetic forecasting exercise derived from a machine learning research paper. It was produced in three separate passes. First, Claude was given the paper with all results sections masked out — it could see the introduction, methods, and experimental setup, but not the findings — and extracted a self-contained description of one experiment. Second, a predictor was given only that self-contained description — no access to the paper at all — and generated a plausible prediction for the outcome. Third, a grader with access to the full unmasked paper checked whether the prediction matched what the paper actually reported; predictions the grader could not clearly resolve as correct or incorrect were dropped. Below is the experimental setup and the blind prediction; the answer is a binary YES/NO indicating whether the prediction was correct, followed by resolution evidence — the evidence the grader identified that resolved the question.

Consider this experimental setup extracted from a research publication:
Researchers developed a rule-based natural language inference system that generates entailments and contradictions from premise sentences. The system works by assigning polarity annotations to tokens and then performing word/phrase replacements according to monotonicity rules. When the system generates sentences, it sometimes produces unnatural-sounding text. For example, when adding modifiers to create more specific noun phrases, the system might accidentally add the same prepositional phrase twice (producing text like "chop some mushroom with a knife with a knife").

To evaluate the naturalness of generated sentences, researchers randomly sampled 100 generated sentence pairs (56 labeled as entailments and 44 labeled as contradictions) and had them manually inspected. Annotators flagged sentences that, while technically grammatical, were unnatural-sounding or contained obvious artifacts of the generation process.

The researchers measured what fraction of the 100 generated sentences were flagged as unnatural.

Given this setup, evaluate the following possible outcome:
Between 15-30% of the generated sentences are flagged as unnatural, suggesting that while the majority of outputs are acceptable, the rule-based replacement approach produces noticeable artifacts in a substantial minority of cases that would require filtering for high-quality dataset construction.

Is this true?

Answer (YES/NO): NO